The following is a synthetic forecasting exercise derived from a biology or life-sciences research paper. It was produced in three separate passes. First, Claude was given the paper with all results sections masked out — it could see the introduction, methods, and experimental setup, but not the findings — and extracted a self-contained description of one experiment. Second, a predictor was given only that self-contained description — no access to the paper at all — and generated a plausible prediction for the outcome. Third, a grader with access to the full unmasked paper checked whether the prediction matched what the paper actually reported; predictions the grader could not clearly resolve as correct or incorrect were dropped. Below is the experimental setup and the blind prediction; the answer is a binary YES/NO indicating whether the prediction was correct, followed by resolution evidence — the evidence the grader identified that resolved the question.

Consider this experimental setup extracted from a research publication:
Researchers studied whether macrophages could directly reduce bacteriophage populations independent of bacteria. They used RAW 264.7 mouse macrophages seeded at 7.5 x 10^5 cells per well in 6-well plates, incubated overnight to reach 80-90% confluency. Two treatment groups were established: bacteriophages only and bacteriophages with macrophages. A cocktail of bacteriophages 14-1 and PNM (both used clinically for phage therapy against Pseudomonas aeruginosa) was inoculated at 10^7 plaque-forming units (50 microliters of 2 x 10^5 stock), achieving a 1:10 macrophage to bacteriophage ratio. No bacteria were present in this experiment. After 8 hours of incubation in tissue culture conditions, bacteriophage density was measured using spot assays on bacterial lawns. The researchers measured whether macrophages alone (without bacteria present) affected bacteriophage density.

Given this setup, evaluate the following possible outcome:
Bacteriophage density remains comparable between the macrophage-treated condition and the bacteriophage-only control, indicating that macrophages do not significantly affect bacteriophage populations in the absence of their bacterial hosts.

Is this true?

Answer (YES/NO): YES